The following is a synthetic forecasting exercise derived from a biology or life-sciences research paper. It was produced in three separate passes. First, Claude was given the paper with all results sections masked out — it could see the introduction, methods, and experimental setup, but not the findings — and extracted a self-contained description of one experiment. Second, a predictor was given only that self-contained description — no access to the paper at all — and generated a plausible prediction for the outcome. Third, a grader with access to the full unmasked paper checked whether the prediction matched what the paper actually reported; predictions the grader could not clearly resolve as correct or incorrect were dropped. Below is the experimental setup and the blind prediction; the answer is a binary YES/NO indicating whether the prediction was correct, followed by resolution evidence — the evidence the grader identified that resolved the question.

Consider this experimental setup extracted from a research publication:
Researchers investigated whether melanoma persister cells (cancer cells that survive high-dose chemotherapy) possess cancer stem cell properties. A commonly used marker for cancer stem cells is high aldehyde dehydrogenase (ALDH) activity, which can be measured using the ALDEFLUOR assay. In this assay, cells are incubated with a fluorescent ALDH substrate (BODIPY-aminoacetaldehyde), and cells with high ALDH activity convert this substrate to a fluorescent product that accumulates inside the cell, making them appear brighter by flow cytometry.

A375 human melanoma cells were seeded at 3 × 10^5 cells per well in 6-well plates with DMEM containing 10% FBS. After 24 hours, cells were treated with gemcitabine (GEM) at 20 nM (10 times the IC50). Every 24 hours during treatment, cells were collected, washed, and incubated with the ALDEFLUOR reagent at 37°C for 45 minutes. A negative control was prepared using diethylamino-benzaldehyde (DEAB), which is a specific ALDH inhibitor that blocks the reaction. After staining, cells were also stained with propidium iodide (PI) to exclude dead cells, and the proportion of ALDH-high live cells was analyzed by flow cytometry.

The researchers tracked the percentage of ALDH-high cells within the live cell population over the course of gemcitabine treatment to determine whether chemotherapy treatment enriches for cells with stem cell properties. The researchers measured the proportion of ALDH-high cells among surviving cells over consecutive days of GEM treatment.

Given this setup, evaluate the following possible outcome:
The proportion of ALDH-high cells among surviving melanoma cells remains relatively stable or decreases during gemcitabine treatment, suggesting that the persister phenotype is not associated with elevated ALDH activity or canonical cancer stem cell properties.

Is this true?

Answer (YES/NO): YES